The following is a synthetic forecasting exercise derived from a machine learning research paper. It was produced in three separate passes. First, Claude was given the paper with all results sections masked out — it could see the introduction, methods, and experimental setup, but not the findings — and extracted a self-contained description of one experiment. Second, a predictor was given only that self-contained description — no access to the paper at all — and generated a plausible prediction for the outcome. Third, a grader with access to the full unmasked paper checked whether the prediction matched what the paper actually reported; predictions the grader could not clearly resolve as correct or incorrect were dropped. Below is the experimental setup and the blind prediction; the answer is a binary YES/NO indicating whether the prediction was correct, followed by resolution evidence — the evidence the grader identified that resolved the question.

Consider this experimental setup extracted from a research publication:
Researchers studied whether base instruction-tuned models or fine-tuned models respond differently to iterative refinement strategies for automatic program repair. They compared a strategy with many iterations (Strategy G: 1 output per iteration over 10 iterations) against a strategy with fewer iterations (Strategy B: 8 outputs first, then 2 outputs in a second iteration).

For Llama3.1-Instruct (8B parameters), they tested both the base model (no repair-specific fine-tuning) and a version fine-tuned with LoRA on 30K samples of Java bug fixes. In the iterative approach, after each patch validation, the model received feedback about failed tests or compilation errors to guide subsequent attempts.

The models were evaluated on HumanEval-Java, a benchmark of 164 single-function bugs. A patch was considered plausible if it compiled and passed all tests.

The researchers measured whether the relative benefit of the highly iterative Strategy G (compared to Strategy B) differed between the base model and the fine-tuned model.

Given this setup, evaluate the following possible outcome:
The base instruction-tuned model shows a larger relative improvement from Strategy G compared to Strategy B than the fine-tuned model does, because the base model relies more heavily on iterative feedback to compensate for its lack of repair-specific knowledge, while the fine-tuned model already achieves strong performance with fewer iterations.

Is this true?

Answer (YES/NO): YES